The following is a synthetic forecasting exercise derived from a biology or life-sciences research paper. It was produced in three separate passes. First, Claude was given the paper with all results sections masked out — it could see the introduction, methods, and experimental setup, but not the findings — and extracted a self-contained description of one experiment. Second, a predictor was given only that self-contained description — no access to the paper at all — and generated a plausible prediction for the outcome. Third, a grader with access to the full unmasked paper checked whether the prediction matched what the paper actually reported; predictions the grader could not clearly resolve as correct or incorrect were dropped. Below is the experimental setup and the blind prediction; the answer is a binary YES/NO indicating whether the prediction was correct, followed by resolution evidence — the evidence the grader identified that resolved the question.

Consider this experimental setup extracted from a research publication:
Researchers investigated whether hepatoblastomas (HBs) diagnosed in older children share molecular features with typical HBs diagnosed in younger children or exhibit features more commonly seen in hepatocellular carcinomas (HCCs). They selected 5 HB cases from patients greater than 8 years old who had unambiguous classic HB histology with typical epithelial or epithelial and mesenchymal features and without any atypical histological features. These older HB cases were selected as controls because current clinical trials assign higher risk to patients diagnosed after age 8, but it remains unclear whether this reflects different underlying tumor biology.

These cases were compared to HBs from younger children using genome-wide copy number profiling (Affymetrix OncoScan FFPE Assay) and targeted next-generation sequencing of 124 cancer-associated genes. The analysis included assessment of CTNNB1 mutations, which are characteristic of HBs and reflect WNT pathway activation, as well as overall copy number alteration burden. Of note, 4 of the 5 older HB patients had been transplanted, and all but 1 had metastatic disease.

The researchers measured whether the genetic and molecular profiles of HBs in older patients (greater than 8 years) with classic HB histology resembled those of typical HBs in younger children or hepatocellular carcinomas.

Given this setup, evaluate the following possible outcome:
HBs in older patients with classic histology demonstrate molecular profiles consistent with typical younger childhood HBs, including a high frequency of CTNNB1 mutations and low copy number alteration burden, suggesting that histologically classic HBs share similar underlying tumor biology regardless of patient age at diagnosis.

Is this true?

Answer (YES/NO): NO